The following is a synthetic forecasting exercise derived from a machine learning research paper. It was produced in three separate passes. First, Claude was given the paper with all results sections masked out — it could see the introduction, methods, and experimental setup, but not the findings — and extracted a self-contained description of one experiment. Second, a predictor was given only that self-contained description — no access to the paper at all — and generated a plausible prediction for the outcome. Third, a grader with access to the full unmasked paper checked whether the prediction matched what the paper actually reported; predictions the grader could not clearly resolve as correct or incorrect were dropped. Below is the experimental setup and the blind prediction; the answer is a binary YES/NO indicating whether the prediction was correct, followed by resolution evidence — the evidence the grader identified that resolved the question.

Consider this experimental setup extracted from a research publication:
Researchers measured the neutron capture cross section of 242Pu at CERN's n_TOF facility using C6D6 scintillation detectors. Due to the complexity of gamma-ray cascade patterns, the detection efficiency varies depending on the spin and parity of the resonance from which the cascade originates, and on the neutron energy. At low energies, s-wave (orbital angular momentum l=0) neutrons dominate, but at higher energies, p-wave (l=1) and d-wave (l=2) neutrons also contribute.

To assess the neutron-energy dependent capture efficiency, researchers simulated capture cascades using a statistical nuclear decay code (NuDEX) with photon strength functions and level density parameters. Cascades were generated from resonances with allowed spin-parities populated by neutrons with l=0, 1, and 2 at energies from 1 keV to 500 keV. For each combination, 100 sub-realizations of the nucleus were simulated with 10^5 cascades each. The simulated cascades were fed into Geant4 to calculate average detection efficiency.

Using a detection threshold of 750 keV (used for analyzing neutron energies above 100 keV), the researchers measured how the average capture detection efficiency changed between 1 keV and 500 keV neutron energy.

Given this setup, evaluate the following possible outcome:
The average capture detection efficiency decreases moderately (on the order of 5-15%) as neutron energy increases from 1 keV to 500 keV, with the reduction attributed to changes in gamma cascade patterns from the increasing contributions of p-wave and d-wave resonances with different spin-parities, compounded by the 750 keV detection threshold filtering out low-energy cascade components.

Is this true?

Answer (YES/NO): NO